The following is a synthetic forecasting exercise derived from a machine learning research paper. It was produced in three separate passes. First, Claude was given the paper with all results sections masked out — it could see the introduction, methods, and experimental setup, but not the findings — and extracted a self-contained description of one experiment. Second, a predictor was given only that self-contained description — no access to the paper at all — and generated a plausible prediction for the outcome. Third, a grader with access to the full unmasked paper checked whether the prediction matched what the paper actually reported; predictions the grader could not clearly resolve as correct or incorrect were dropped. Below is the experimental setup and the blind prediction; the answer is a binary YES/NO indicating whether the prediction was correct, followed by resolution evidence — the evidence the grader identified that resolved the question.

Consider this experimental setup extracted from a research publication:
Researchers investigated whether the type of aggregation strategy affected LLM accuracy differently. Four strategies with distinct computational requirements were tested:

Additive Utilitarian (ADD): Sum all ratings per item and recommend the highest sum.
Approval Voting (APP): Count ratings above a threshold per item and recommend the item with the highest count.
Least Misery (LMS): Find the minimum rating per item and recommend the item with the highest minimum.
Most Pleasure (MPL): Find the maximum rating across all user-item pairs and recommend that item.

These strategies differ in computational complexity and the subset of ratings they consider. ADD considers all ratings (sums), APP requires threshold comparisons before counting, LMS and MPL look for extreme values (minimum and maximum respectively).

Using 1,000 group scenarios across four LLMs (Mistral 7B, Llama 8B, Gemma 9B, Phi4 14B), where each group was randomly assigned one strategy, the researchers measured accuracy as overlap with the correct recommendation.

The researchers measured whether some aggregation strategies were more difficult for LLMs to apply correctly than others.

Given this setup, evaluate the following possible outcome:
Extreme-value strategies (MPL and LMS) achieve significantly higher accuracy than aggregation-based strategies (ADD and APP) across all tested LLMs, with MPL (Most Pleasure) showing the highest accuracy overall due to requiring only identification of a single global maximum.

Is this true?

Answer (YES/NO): NO